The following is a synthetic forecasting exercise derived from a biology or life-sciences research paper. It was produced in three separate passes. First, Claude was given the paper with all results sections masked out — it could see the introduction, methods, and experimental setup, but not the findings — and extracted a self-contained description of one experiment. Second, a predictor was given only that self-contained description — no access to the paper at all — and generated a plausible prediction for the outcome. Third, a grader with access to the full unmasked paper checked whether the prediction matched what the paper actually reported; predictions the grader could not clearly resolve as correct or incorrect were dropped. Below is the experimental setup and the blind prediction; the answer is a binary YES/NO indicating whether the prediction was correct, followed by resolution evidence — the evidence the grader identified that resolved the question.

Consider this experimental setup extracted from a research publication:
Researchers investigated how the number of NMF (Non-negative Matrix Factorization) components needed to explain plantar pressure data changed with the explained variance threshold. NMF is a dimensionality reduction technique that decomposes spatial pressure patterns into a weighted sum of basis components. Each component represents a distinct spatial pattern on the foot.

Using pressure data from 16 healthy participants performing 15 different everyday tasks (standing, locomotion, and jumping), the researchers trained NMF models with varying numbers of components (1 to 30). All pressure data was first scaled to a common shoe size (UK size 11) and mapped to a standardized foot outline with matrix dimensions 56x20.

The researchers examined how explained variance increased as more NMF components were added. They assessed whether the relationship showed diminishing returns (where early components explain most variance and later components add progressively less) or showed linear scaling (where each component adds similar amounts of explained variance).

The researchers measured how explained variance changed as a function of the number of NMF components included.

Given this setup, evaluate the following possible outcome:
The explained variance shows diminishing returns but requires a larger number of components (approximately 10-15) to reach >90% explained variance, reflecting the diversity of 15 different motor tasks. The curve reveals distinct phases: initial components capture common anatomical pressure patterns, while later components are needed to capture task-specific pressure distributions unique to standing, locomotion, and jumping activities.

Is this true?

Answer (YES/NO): NO